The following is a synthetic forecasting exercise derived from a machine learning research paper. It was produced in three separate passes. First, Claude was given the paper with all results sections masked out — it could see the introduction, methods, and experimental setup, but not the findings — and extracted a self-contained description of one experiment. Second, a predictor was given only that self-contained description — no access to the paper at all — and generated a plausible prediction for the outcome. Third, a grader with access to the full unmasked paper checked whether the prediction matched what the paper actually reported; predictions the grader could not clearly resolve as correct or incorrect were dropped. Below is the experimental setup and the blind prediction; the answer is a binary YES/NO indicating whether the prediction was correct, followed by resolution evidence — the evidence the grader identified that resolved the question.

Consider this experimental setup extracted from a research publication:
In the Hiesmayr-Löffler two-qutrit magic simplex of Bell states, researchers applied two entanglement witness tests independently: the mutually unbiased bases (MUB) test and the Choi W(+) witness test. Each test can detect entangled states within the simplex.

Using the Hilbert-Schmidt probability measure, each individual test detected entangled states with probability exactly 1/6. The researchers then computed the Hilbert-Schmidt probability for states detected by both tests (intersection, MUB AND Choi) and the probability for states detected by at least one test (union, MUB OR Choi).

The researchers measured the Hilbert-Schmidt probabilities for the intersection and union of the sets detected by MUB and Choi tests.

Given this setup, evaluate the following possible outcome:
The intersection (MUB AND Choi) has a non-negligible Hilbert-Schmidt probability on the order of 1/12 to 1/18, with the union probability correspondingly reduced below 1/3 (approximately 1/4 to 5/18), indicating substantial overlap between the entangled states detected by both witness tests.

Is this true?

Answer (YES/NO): NO